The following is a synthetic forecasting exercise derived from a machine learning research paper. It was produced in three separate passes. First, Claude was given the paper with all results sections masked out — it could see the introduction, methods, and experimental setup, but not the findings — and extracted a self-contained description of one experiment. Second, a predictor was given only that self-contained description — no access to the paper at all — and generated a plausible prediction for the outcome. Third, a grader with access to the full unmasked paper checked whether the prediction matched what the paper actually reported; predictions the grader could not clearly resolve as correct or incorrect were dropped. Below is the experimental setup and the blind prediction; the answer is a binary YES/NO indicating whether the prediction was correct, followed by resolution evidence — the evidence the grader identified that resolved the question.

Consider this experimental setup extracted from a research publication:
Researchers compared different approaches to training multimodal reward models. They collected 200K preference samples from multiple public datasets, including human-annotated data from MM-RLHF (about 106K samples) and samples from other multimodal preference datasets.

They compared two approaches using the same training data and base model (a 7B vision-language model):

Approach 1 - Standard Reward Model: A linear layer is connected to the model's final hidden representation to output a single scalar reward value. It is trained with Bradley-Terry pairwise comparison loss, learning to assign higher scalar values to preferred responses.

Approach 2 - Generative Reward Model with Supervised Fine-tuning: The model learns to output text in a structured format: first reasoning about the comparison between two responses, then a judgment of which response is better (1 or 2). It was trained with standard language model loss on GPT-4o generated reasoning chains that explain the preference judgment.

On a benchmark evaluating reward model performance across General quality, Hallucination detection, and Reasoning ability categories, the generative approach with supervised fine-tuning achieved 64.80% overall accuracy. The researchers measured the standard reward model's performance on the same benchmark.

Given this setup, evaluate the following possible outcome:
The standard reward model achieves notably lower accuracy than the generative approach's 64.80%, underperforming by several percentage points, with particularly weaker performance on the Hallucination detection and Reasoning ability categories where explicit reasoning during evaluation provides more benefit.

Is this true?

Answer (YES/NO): YES